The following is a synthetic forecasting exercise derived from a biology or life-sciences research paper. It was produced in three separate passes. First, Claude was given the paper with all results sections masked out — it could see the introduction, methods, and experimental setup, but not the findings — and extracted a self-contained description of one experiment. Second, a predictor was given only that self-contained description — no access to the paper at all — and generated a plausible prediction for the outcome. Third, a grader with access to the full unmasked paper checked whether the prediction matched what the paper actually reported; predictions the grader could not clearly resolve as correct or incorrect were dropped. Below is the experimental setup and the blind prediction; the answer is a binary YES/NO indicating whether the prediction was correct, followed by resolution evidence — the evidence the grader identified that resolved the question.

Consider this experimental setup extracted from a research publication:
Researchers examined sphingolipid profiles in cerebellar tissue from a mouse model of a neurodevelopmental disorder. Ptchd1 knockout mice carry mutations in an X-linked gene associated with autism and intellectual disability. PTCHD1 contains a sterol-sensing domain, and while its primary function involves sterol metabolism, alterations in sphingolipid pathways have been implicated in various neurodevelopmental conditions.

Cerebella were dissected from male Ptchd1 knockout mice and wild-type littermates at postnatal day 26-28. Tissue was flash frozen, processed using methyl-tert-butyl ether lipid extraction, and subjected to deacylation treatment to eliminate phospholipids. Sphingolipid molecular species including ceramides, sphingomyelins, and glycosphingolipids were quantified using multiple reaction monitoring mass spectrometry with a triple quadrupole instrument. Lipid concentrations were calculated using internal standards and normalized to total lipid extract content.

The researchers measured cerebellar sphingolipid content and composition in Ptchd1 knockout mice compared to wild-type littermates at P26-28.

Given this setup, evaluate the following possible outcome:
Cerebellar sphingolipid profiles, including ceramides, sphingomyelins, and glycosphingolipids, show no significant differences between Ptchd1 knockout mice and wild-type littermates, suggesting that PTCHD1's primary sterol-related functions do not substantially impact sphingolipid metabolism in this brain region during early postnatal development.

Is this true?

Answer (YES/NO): YES